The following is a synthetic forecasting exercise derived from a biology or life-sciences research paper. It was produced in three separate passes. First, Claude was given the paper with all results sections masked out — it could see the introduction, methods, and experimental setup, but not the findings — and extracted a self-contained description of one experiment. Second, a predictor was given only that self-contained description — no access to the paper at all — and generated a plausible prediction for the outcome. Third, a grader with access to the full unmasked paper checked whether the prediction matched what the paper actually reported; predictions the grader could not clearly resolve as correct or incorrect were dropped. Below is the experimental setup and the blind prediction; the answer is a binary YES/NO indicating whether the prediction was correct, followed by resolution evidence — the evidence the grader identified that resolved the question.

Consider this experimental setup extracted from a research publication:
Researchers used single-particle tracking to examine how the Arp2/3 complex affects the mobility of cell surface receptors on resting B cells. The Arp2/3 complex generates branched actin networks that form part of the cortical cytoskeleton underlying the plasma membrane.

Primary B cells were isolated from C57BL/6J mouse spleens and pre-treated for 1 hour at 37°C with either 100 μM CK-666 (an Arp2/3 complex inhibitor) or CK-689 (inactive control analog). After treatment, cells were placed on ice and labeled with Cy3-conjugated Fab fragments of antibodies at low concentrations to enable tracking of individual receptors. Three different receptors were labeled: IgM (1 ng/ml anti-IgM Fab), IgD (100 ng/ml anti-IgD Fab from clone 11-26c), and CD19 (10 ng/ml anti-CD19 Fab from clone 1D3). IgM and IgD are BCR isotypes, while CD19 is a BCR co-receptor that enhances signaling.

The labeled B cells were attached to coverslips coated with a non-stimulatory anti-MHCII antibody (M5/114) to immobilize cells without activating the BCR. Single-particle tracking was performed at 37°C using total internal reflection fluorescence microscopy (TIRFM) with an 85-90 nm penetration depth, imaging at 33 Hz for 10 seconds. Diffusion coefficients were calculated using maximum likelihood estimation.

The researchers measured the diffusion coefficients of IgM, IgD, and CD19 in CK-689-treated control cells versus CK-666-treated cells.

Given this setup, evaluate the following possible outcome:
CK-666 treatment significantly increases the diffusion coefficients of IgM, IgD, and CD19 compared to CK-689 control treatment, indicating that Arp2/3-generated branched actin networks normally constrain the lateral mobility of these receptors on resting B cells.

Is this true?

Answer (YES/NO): YES